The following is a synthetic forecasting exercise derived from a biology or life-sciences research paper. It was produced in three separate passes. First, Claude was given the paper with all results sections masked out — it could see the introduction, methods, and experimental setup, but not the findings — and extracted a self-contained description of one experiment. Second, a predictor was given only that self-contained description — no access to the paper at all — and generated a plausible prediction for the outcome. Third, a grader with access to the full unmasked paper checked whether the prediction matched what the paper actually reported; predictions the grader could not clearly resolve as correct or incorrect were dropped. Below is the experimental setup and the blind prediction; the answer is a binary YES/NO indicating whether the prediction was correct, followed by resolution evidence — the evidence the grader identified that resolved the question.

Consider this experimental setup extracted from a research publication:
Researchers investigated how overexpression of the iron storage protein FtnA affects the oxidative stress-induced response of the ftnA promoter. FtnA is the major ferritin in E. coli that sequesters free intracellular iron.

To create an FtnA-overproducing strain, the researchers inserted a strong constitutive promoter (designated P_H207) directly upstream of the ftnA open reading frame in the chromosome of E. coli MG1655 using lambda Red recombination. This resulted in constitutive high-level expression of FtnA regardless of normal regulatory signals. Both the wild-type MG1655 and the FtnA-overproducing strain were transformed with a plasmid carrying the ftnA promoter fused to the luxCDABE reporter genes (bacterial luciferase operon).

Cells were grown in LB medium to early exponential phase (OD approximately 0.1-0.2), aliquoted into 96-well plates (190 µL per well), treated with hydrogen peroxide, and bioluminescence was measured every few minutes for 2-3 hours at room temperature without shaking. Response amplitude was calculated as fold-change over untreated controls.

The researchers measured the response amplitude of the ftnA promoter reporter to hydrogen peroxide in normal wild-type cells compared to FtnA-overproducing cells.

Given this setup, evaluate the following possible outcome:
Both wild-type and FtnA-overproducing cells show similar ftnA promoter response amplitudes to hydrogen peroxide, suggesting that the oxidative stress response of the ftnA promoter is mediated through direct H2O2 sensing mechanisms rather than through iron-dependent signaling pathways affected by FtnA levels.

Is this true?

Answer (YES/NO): NO